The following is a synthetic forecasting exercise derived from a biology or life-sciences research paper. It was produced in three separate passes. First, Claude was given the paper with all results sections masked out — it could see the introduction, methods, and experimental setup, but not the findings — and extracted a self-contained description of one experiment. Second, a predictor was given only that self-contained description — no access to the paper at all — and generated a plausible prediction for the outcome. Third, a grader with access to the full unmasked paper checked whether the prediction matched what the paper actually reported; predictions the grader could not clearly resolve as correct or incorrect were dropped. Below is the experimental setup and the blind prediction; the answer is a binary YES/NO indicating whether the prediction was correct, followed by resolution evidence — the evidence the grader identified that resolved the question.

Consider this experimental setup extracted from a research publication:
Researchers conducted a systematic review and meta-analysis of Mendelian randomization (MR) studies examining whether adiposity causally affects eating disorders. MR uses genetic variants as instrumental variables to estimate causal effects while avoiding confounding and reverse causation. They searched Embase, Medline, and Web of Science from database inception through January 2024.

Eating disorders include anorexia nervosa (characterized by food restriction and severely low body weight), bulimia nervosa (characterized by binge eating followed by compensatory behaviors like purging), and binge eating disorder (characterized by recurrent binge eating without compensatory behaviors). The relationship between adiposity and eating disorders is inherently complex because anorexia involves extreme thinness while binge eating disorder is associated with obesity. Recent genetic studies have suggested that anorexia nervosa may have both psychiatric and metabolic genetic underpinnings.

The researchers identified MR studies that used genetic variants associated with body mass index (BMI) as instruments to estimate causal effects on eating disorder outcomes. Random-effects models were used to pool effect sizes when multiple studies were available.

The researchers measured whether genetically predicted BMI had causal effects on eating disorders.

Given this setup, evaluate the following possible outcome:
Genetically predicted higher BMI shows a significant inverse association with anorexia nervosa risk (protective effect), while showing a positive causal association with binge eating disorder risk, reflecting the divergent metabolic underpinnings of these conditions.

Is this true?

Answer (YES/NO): NO